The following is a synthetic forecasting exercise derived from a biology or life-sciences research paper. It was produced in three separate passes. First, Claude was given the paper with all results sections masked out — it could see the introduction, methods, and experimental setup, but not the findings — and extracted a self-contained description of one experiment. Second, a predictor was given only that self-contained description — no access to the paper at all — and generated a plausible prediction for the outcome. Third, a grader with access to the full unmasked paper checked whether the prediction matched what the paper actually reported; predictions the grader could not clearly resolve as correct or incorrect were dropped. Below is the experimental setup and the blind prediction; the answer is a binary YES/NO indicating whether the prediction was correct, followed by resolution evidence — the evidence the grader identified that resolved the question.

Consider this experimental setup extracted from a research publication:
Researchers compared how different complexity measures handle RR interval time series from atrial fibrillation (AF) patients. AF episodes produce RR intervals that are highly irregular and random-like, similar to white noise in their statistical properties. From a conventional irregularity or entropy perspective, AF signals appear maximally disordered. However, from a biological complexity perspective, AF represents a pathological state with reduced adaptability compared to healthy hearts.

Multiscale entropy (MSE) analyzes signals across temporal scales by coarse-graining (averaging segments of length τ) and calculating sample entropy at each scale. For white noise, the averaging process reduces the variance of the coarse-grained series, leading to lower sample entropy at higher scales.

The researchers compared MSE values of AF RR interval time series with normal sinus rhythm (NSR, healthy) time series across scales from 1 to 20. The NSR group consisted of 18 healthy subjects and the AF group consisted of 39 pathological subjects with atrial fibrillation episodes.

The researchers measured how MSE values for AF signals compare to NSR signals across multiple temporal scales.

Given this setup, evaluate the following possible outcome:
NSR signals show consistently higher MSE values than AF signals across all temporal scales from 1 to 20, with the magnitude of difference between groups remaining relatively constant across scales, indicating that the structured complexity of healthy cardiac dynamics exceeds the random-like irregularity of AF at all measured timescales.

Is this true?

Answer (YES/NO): NO